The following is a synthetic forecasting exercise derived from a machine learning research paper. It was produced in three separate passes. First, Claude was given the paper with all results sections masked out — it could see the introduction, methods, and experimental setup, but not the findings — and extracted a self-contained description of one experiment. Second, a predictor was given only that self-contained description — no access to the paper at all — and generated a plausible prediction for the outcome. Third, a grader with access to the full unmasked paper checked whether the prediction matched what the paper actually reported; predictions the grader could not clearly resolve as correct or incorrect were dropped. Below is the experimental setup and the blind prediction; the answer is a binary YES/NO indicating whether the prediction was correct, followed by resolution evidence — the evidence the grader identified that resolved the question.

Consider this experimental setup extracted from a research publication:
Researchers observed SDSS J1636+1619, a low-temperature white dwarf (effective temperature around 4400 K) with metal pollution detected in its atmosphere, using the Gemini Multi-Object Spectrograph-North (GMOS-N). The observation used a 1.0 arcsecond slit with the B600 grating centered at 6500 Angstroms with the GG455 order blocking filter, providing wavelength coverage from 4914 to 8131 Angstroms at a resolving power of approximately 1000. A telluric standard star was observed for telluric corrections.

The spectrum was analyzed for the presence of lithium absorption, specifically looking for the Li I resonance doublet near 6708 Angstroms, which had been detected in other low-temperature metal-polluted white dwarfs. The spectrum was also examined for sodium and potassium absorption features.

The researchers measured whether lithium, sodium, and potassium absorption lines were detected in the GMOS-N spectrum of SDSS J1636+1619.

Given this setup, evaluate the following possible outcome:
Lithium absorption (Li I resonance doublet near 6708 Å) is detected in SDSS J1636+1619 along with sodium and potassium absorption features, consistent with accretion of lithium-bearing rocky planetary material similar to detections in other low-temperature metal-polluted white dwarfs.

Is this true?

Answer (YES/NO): NO